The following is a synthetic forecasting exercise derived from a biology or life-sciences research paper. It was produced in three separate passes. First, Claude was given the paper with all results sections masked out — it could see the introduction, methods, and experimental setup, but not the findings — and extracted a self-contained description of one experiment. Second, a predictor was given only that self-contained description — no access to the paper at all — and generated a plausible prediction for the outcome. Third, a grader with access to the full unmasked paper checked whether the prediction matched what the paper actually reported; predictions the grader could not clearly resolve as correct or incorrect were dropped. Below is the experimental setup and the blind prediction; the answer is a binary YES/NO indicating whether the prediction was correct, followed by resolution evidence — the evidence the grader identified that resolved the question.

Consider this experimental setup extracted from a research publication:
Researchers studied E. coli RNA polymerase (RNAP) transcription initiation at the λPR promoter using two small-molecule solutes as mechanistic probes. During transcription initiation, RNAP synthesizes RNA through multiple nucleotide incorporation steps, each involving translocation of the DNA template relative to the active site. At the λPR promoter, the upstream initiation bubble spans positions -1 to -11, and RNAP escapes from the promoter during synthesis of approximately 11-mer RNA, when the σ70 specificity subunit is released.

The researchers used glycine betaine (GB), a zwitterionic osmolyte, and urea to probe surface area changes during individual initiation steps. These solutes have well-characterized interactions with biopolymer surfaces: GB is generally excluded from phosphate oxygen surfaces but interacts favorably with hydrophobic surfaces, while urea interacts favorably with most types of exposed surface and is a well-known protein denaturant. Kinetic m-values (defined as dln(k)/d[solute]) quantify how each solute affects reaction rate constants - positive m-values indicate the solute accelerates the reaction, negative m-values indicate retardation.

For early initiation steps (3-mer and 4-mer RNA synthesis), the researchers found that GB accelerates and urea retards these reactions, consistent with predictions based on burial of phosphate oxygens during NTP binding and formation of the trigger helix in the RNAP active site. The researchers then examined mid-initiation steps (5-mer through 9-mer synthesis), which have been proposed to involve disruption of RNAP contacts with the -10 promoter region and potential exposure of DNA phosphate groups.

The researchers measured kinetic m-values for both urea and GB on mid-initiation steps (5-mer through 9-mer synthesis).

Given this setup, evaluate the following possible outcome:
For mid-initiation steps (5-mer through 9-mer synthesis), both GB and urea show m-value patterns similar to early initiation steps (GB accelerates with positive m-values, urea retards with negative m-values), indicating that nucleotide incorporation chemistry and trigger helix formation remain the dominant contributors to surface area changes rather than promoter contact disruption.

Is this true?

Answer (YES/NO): NO